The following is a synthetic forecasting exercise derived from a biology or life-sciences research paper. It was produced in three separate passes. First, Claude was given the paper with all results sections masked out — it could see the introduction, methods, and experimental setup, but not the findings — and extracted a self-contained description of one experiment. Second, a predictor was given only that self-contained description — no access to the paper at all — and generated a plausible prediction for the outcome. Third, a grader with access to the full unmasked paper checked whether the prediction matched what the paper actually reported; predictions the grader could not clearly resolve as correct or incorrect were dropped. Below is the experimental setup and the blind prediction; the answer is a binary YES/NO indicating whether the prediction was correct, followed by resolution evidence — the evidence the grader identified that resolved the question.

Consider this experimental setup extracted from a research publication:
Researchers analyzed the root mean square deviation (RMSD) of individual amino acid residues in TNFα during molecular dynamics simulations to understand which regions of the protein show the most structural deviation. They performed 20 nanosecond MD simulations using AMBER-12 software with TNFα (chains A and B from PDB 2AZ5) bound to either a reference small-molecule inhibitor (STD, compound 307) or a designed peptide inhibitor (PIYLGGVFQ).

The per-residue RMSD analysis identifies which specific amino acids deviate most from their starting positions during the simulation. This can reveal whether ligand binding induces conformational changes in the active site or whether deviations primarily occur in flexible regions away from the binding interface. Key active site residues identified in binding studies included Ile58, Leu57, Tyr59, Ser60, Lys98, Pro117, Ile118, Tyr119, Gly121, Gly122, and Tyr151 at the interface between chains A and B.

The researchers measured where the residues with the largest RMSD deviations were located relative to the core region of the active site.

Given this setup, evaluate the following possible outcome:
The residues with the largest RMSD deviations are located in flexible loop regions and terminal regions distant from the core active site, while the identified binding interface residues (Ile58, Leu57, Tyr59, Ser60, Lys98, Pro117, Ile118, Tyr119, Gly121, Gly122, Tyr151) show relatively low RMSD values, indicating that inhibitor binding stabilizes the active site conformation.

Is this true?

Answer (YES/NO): YES